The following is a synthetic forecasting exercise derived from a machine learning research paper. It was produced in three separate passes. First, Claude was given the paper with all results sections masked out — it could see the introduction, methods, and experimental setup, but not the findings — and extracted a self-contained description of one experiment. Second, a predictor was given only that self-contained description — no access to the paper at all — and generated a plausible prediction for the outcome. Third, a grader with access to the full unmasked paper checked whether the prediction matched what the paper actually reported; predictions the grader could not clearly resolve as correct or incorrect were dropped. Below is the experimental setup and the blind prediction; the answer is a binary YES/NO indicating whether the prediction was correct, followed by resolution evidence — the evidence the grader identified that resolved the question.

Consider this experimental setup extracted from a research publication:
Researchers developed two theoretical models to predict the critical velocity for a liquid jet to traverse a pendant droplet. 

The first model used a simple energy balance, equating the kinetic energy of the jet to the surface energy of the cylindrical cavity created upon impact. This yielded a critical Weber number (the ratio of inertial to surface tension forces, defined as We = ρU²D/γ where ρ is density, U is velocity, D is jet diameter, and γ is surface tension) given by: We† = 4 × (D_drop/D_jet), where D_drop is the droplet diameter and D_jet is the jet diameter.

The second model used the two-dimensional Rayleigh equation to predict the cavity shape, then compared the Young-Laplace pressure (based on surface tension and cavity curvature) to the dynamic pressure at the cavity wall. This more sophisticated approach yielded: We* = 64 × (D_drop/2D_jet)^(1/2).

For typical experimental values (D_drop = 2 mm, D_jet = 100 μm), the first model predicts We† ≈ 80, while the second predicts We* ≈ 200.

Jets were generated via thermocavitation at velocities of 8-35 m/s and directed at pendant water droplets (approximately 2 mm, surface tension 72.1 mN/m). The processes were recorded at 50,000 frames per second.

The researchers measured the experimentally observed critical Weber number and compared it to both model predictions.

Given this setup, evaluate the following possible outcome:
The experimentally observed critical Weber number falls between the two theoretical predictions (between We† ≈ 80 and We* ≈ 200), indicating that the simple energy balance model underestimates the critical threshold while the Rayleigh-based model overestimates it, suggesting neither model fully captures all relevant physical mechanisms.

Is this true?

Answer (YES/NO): NO